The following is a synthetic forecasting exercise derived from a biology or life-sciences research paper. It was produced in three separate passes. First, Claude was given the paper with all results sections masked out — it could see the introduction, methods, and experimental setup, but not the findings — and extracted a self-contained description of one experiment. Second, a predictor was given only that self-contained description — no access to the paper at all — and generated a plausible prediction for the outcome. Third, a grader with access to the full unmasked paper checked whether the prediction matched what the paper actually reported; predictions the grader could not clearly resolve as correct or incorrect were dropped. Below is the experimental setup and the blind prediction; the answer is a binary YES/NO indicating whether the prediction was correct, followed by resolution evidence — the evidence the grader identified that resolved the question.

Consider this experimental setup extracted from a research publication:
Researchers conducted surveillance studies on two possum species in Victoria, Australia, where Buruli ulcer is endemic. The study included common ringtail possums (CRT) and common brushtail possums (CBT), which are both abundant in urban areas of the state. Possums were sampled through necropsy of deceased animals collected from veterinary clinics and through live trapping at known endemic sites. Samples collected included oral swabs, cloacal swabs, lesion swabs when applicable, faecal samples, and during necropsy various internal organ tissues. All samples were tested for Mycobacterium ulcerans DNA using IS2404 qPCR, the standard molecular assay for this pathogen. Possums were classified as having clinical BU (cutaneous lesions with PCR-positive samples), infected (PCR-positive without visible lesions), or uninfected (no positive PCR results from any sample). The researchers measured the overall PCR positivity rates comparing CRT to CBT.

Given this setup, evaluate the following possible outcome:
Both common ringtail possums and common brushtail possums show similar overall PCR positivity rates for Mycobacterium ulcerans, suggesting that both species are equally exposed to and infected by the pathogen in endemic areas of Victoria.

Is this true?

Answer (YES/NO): NO